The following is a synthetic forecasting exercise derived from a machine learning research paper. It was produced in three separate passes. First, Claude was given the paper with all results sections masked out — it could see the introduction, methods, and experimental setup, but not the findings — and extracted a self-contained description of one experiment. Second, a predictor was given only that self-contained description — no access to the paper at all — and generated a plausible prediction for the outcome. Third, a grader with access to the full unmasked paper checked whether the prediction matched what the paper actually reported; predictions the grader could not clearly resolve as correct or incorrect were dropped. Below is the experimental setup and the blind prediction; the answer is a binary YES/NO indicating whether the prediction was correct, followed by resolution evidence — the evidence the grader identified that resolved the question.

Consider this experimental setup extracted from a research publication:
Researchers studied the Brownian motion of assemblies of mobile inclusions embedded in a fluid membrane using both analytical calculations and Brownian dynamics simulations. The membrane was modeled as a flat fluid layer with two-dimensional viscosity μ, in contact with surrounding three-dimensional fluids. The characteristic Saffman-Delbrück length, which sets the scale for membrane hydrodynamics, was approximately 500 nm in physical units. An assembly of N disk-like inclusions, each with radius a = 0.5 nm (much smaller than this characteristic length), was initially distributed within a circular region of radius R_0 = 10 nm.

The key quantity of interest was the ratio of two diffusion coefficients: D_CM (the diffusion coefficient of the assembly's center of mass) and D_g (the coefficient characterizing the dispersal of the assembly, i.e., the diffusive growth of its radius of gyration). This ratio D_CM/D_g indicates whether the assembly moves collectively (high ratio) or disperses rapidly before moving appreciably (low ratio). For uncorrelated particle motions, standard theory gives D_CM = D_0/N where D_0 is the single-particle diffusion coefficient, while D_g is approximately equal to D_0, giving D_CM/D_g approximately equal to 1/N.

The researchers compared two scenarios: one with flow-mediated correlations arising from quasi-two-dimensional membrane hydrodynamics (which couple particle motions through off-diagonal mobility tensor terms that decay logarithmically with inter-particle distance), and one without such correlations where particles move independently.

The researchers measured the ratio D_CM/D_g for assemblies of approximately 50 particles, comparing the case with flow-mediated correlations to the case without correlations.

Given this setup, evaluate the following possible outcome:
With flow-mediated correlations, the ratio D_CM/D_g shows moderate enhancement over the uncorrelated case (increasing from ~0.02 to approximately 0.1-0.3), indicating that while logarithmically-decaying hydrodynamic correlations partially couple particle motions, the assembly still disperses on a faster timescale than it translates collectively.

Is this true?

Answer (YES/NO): NO